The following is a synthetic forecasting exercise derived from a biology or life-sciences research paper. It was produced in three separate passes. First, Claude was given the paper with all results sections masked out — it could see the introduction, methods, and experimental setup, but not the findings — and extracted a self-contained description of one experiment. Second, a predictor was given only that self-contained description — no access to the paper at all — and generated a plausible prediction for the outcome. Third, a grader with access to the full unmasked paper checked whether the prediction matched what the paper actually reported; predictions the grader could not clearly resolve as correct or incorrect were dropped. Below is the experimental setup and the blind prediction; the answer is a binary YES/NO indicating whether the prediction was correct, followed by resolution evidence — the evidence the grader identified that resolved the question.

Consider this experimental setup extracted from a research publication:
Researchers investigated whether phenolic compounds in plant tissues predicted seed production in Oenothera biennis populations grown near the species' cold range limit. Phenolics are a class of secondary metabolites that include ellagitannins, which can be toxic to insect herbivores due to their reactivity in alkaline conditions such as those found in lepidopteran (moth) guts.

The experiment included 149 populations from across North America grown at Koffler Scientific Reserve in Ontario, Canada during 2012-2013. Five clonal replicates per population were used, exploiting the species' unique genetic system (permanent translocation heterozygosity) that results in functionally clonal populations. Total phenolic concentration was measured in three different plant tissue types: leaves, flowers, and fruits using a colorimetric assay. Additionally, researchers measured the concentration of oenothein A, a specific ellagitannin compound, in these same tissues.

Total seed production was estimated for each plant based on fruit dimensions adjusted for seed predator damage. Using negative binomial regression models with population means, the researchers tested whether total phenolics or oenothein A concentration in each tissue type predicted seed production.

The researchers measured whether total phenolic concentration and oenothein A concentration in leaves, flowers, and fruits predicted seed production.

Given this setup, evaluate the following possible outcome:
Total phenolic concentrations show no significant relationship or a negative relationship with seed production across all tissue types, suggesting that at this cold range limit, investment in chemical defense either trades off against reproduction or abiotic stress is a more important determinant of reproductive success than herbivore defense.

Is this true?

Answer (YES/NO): NO